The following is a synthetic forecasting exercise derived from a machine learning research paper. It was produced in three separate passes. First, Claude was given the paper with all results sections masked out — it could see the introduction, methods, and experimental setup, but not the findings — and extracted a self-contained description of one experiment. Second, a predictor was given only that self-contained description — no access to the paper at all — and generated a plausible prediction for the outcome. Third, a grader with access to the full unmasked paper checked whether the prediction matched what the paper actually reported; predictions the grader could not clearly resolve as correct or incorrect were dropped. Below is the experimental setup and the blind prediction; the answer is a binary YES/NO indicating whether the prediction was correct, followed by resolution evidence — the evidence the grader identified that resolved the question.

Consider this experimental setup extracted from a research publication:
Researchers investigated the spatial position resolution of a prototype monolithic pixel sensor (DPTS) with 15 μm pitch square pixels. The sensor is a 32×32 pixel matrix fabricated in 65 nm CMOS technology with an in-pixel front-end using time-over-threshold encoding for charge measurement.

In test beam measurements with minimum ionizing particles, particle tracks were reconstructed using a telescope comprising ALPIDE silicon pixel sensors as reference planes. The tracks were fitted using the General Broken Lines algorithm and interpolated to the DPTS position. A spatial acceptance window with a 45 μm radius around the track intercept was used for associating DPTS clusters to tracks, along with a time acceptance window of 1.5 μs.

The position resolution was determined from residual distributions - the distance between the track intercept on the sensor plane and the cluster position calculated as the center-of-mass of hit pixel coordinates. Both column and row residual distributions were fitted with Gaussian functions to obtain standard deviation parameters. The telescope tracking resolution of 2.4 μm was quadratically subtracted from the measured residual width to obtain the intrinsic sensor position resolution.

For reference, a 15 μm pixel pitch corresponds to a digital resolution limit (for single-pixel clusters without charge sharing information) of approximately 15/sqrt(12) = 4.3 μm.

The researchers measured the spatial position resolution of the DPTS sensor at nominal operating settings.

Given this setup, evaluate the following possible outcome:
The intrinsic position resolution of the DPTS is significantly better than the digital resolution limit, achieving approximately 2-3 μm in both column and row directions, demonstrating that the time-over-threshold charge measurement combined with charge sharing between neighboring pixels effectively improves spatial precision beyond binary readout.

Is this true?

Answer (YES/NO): NO